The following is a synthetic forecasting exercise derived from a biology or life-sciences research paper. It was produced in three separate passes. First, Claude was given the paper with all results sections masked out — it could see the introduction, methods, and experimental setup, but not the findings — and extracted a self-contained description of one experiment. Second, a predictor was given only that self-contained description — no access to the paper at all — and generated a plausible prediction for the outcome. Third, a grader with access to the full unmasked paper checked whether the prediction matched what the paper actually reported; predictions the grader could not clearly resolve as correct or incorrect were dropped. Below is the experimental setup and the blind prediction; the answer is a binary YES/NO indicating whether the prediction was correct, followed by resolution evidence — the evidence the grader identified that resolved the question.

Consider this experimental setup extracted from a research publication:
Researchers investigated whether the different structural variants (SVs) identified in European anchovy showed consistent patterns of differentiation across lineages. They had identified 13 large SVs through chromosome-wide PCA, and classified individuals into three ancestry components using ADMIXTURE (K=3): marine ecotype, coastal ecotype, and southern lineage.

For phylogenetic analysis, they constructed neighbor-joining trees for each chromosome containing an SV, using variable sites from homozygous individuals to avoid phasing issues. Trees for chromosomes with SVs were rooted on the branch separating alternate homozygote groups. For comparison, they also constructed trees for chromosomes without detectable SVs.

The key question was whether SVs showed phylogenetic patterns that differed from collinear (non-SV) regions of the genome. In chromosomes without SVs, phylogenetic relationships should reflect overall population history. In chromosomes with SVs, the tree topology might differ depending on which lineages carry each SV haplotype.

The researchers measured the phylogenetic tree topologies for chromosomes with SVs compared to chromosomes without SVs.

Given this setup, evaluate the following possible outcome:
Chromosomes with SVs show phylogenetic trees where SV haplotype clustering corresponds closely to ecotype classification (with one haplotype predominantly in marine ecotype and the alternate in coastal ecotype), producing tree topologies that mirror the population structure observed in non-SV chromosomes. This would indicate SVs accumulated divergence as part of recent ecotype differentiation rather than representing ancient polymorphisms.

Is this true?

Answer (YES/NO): NO